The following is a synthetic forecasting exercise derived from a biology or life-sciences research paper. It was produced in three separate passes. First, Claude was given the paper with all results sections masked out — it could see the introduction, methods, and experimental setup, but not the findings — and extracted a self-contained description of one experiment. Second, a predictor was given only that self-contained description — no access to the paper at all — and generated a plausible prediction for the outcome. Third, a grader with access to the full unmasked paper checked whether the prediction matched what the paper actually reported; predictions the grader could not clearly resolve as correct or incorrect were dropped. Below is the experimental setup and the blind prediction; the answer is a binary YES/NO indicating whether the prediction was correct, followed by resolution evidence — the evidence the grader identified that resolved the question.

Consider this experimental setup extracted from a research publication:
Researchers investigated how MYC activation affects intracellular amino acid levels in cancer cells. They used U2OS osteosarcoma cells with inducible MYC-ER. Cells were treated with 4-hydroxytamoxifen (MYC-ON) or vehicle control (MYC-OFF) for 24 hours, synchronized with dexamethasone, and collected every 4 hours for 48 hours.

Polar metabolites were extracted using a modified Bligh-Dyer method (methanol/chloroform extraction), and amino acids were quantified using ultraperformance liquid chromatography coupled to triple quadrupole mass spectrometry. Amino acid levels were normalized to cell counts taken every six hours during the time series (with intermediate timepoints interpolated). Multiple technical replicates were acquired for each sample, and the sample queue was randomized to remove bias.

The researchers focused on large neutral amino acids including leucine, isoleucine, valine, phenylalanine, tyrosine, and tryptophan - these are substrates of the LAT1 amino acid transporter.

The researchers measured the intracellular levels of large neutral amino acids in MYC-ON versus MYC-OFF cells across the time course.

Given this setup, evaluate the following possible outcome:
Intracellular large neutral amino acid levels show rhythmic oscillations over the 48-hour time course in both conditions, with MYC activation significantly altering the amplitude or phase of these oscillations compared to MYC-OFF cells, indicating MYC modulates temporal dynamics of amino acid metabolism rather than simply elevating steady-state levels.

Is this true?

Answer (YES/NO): NO